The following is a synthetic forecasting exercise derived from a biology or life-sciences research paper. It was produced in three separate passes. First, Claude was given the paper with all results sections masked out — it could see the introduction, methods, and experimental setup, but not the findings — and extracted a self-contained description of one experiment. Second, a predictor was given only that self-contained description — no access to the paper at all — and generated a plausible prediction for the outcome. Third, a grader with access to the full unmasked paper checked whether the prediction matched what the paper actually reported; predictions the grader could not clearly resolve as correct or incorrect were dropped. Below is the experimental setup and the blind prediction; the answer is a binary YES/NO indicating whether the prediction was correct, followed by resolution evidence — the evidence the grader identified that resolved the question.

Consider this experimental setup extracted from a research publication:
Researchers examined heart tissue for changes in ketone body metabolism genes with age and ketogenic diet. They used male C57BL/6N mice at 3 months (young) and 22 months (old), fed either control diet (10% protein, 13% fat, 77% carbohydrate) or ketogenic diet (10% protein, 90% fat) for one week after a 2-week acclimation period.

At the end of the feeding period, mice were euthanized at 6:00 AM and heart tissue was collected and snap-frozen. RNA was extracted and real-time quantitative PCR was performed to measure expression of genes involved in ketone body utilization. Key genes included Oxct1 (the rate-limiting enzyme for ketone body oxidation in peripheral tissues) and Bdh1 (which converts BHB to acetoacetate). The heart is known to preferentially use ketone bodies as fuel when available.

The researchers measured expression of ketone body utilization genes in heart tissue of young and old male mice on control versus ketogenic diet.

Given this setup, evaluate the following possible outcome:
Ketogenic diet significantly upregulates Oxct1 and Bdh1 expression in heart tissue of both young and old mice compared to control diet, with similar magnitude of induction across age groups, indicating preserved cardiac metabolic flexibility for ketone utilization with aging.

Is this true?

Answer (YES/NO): NO